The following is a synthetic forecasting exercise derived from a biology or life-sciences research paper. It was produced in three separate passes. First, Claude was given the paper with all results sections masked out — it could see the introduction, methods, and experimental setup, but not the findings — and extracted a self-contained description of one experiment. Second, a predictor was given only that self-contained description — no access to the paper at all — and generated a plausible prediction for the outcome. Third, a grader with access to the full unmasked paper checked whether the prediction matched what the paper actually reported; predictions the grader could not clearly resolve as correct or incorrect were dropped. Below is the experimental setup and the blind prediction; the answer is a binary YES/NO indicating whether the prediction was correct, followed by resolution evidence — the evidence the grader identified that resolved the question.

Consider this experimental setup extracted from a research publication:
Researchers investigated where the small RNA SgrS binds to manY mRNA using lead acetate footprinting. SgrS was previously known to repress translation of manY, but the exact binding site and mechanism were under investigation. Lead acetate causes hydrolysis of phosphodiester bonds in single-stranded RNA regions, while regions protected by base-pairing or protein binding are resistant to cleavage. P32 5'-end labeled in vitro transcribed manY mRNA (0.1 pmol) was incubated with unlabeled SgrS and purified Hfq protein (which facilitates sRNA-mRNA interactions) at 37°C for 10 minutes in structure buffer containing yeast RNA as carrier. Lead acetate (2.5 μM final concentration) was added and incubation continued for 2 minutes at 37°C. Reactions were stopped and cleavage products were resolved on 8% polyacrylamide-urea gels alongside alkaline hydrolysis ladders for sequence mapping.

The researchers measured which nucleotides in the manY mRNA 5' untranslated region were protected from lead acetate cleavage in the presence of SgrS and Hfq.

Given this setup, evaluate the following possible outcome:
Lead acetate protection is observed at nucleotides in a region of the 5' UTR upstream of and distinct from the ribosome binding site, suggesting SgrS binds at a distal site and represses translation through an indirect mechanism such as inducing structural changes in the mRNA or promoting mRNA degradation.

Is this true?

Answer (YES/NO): YES